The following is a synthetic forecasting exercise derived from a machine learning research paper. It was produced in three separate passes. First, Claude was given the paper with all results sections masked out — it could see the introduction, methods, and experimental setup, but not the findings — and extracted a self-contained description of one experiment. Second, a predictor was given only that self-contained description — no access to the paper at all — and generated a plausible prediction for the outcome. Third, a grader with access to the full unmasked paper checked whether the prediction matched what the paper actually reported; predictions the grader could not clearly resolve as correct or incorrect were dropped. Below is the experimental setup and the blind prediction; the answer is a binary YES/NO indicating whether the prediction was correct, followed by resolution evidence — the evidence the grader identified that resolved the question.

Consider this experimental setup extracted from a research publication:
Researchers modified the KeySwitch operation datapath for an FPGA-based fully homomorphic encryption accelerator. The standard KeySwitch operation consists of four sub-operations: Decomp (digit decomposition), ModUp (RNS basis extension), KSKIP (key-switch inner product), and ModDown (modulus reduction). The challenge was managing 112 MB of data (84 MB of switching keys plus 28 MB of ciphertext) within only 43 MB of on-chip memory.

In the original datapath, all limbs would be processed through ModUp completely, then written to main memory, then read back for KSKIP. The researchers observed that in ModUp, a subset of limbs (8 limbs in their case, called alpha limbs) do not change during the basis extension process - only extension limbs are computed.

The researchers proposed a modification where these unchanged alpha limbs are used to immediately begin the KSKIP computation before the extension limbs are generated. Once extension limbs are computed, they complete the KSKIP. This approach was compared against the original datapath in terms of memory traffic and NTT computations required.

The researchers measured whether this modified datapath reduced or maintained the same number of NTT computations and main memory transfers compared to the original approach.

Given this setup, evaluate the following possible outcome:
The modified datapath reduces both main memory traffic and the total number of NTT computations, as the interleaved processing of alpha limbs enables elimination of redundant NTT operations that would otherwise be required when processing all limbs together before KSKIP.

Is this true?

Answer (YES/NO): YES